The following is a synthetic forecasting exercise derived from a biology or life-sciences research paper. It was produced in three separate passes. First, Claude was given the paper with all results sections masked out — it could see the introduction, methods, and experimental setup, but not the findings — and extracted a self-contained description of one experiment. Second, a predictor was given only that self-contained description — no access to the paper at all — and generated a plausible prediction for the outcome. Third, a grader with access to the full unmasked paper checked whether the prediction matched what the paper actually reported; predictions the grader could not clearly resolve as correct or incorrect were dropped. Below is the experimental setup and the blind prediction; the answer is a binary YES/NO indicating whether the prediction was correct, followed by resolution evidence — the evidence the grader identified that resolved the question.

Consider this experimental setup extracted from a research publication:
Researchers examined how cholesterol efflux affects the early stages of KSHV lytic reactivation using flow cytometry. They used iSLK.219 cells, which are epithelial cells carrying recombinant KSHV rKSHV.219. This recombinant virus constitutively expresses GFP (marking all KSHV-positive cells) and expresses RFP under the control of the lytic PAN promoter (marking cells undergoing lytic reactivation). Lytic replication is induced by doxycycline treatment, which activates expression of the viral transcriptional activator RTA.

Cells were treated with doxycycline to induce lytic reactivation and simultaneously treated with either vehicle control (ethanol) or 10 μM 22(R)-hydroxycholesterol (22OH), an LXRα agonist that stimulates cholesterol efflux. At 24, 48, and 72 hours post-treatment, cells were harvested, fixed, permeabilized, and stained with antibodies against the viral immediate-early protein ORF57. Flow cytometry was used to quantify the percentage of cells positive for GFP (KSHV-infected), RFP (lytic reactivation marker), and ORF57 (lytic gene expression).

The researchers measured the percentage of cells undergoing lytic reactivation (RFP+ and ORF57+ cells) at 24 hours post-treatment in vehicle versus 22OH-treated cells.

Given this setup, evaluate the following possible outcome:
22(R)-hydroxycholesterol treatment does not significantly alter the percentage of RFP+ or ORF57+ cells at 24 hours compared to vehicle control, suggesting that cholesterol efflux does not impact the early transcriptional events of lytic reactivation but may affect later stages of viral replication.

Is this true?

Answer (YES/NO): NO